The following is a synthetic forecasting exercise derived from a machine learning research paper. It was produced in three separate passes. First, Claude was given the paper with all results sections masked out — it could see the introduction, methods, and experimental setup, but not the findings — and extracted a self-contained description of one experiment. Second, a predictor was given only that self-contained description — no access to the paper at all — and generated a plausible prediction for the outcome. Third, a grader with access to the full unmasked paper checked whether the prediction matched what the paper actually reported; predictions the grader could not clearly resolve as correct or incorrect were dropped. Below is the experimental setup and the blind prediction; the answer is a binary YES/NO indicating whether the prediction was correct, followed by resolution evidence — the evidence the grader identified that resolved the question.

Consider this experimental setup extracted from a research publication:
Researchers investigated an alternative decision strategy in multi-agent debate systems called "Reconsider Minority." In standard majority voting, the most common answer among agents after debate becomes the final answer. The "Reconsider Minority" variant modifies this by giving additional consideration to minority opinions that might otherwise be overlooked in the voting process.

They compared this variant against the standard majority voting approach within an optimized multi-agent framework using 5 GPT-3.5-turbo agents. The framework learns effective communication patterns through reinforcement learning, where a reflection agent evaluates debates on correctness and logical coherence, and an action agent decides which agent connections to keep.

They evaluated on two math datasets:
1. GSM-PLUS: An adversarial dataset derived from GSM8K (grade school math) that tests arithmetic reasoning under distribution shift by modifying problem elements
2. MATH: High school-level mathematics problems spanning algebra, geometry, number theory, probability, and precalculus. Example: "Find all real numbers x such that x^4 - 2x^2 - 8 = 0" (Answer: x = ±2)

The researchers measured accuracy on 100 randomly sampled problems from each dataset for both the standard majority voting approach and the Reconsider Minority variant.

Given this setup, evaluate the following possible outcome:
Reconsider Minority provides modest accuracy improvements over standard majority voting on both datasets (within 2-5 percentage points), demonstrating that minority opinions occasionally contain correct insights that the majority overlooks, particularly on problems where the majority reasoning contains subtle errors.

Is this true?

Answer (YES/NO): YES